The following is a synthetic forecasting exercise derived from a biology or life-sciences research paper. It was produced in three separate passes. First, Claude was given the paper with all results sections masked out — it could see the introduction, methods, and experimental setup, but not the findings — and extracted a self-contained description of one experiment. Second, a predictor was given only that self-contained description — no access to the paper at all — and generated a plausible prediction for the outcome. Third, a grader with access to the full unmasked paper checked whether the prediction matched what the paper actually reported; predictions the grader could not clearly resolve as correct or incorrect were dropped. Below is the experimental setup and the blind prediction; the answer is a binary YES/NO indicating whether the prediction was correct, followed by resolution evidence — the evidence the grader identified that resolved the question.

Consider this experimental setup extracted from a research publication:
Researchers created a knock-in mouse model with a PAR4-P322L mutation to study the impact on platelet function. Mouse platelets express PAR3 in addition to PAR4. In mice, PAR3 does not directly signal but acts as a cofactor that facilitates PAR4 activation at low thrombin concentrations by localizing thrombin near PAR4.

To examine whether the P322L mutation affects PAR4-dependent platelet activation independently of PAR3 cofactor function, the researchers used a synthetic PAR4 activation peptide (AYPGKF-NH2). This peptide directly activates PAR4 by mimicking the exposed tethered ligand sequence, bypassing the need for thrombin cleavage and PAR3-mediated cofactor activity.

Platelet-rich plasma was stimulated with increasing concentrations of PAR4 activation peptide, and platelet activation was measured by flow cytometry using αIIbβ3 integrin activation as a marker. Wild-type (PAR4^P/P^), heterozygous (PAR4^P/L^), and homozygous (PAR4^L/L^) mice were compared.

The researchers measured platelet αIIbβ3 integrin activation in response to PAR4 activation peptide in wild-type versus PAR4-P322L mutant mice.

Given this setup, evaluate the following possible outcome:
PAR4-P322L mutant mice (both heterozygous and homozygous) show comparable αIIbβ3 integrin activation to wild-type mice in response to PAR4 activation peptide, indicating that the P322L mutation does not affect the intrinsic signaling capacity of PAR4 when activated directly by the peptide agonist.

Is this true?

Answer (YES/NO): NO